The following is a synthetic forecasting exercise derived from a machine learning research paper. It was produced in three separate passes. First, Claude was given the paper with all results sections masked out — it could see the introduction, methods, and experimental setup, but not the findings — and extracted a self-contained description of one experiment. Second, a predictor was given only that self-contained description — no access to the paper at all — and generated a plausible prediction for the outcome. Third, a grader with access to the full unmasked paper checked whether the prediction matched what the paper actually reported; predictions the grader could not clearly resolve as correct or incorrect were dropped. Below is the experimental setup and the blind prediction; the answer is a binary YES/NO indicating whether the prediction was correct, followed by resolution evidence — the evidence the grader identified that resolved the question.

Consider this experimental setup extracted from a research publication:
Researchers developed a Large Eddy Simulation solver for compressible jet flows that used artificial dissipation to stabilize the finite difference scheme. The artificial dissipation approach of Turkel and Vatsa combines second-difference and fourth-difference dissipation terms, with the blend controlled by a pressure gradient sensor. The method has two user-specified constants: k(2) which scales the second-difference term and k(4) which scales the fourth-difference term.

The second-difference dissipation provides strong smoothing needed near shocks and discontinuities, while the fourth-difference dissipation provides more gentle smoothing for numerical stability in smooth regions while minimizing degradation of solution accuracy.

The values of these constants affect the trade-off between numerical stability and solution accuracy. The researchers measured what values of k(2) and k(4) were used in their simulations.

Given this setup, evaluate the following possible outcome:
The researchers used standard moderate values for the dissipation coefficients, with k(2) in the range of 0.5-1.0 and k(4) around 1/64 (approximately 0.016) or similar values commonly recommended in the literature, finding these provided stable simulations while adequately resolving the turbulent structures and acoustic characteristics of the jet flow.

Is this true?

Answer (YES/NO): NO